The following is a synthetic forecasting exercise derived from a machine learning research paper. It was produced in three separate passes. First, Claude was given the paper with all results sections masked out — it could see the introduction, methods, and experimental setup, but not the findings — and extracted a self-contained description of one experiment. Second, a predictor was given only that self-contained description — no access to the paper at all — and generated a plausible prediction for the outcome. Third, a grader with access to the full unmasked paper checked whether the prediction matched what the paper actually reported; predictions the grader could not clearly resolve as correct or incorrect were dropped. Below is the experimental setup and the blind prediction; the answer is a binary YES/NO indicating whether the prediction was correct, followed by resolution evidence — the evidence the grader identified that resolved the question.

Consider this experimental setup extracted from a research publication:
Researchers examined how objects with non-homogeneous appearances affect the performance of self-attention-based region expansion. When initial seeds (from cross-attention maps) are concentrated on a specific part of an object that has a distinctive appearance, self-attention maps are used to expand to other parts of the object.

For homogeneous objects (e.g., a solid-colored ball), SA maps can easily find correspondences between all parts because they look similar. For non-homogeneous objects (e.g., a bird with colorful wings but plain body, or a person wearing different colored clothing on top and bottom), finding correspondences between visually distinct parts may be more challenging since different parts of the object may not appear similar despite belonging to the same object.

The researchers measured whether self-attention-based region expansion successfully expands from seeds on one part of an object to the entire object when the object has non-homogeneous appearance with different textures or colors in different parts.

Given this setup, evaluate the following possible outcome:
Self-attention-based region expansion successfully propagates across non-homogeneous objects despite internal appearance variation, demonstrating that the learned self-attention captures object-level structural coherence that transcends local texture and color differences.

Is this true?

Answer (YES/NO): NO